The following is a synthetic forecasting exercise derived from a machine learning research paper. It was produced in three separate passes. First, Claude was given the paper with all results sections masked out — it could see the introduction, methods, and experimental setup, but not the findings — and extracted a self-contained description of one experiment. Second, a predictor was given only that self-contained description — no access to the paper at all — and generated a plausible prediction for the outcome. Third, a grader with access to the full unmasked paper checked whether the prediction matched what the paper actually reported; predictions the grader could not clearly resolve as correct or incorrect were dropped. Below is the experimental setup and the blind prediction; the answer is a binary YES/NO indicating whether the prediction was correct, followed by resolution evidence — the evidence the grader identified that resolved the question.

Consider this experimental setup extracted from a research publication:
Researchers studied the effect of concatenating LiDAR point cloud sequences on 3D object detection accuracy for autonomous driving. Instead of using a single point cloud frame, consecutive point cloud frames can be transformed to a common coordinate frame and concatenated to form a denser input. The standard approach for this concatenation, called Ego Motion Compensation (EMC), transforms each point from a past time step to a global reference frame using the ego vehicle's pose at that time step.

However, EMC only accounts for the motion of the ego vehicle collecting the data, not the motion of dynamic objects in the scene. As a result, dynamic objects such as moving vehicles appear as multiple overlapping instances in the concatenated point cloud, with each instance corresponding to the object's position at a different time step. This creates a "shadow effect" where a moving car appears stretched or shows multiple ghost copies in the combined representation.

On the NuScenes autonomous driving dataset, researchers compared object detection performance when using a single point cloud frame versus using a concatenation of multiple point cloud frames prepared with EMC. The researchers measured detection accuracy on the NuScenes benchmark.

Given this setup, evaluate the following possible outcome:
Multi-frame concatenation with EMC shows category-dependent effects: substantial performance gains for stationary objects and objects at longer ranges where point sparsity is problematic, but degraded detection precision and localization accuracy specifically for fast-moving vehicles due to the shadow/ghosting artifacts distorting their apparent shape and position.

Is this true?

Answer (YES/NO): NO